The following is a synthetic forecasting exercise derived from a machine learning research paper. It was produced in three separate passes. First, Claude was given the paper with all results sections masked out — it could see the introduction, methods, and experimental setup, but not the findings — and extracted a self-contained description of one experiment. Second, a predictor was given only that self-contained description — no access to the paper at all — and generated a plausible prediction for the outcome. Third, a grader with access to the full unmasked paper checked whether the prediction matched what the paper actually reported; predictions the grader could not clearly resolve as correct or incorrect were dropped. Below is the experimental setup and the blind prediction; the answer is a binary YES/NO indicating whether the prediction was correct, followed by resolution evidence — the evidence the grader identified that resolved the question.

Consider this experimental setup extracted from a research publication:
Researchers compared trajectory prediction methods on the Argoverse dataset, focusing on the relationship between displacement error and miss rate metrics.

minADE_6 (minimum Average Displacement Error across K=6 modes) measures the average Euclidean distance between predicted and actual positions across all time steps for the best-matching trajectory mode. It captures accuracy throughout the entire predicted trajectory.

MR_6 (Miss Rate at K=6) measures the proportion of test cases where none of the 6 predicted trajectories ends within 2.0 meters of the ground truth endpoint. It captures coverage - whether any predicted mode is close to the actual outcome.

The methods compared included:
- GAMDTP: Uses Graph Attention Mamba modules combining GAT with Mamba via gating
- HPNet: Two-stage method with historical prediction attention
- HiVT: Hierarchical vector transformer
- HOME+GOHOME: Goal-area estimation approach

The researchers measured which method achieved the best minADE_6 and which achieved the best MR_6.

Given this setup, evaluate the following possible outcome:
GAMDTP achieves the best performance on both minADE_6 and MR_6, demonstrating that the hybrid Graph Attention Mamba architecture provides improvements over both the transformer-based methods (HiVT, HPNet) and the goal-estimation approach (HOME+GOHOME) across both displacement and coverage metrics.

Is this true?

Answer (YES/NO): NO